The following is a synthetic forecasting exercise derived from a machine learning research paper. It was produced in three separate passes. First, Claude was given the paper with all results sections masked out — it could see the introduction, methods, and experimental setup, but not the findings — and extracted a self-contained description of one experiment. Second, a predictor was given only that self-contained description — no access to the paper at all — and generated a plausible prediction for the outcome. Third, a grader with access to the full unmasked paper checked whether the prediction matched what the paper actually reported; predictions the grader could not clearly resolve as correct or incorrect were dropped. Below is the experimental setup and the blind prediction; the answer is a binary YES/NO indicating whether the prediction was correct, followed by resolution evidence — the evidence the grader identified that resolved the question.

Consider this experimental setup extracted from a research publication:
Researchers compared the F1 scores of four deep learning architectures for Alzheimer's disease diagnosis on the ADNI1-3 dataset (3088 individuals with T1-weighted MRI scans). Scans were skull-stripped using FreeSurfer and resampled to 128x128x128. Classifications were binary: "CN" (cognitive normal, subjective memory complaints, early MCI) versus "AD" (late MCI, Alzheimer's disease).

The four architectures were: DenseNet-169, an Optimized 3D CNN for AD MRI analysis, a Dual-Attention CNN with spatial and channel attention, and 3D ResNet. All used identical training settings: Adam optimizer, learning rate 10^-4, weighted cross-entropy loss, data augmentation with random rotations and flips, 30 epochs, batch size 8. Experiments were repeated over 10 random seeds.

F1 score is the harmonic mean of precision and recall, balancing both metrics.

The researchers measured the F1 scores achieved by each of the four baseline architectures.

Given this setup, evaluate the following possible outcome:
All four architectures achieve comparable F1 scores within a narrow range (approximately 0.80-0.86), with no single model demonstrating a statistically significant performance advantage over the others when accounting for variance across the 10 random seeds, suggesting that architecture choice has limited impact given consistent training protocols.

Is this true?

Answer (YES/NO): NO